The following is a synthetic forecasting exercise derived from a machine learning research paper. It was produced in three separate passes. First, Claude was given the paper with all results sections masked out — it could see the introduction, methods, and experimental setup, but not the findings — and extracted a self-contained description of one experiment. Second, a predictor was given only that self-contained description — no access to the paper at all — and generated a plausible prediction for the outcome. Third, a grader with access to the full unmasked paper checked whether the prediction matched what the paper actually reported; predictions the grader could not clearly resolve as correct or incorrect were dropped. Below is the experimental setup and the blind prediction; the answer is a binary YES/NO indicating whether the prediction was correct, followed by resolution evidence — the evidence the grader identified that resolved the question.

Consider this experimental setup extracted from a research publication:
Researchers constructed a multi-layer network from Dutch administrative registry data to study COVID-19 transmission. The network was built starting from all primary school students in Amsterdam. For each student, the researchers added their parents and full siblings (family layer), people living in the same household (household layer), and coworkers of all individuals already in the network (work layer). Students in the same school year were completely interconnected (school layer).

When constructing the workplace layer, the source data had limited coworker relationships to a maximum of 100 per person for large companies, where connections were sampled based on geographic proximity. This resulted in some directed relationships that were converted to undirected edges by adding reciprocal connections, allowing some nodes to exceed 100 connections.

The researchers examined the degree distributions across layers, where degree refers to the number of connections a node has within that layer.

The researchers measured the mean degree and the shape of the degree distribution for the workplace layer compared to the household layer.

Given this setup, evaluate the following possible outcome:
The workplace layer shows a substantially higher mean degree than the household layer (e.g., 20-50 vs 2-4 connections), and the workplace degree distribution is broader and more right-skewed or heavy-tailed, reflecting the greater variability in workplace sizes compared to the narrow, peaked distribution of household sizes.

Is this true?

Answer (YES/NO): NO